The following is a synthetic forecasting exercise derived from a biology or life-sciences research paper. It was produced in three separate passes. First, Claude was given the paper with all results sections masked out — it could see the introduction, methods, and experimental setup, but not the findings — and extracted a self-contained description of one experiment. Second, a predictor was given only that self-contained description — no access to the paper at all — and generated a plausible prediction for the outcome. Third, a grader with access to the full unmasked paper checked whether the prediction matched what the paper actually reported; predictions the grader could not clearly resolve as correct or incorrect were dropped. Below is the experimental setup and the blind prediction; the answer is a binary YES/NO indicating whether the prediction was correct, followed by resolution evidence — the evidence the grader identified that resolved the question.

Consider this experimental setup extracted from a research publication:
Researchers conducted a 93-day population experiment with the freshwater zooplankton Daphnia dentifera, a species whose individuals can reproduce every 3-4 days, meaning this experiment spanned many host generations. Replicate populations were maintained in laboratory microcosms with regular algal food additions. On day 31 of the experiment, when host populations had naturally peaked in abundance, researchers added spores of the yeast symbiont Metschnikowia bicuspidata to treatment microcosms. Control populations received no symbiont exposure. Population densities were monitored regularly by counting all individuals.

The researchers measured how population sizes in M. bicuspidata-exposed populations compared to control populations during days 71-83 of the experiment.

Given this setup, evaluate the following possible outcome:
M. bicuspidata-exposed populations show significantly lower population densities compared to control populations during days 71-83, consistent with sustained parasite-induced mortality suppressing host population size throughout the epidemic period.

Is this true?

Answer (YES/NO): NO